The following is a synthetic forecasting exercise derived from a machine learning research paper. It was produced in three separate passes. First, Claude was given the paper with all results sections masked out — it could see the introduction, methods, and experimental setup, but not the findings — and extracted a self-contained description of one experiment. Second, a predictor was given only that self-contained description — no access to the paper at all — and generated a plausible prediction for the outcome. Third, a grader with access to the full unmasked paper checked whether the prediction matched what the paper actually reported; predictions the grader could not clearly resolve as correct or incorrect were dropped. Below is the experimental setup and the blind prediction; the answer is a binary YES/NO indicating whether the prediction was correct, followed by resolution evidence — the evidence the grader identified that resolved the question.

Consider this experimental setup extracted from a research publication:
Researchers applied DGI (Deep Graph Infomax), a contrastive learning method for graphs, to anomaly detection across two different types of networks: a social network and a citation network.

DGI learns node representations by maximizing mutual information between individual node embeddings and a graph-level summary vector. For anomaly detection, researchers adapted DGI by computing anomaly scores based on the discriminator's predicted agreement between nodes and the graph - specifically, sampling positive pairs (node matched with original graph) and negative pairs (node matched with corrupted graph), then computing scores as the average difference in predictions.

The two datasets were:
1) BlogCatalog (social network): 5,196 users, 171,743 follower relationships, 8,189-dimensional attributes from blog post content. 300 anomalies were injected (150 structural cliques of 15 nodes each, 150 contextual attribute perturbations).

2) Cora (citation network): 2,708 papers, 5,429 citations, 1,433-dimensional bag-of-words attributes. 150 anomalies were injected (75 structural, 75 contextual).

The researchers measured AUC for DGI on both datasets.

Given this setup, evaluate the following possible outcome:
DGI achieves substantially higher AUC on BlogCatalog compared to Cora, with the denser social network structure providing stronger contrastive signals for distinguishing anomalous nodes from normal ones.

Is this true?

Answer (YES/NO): NO